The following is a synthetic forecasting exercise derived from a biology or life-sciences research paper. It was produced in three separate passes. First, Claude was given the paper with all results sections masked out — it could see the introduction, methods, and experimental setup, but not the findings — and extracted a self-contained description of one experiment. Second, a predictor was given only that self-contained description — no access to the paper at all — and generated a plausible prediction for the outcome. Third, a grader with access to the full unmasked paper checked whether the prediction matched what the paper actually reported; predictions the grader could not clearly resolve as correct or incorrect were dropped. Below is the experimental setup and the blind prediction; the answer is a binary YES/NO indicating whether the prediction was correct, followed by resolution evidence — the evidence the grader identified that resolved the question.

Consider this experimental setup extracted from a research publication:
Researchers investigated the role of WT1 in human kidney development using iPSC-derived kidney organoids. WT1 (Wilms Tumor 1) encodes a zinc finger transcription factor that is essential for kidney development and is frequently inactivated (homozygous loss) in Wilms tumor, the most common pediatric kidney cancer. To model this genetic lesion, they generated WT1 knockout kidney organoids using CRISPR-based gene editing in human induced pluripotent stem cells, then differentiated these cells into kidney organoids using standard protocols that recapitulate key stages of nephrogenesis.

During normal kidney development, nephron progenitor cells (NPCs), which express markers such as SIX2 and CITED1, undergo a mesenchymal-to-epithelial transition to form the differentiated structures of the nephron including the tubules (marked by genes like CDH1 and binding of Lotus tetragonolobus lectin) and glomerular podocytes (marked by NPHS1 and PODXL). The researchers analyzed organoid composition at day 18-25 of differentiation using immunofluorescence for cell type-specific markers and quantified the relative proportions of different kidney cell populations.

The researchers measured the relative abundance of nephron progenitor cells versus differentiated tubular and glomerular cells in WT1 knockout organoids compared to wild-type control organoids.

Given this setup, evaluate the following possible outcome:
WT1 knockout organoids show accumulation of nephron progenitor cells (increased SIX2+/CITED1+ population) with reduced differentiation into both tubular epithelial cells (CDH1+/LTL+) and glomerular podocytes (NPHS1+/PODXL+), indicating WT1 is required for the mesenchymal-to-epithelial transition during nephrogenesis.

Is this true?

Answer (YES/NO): NO